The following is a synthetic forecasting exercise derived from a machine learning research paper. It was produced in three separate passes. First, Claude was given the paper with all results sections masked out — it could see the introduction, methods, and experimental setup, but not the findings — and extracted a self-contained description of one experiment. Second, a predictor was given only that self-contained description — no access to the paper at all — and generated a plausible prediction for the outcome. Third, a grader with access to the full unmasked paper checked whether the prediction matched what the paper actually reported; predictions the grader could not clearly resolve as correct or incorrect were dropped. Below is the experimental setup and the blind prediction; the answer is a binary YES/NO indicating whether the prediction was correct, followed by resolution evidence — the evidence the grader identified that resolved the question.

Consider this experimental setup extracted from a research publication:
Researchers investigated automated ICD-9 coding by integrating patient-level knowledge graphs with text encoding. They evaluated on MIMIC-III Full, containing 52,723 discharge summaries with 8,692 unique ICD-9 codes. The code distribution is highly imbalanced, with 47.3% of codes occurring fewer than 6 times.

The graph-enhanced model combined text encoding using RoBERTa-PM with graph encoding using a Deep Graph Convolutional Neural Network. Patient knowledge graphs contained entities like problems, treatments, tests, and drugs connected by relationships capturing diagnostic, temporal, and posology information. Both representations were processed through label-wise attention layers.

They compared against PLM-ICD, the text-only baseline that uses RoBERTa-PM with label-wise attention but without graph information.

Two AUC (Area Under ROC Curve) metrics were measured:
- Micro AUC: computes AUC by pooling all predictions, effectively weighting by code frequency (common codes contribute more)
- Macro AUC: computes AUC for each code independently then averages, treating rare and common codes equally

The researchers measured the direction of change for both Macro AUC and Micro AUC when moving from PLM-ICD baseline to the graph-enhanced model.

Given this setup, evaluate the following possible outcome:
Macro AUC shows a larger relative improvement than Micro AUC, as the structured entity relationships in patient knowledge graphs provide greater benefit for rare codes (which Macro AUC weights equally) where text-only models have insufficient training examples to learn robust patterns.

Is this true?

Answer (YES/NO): NO